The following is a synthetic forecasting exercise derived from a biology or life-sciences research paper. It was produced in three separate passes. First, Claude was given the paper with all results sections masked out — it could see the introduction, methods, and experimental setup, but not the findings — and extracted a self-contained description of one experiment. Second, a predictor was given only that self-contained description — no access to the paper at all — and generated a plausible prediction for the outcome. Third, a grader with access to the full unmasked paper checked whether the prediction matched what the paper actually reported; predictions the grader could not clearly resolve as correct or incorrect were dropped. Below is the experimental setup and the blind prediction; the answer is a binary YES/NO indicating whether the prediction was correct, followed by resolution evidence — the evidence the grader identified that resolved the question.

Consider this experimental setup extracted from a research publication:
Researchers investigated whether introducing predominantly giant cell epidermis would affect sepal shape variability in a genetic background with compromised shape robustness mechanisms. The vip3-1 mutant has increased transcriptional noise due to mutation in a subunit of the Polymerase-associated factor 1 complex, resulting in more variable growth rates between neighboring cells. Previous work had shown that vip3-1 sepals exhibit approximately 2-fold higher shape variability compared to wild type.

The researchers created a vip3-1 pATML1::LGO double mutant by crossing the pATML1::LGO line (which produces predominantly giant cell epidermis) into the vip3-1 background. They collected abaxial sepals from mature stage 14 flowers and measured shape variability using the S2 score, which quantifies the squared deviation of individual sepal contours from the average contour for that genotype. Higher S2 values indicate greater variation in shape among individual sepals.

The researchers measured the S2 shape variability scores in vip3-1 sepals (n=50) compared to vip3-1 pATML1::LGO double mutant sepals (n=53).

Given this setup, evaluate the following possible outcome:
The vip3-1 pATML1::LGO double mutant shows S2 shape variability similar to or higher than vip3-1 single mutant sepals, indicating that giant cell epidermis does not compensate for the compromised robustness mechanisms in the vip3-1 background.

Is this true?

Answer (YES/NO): YES